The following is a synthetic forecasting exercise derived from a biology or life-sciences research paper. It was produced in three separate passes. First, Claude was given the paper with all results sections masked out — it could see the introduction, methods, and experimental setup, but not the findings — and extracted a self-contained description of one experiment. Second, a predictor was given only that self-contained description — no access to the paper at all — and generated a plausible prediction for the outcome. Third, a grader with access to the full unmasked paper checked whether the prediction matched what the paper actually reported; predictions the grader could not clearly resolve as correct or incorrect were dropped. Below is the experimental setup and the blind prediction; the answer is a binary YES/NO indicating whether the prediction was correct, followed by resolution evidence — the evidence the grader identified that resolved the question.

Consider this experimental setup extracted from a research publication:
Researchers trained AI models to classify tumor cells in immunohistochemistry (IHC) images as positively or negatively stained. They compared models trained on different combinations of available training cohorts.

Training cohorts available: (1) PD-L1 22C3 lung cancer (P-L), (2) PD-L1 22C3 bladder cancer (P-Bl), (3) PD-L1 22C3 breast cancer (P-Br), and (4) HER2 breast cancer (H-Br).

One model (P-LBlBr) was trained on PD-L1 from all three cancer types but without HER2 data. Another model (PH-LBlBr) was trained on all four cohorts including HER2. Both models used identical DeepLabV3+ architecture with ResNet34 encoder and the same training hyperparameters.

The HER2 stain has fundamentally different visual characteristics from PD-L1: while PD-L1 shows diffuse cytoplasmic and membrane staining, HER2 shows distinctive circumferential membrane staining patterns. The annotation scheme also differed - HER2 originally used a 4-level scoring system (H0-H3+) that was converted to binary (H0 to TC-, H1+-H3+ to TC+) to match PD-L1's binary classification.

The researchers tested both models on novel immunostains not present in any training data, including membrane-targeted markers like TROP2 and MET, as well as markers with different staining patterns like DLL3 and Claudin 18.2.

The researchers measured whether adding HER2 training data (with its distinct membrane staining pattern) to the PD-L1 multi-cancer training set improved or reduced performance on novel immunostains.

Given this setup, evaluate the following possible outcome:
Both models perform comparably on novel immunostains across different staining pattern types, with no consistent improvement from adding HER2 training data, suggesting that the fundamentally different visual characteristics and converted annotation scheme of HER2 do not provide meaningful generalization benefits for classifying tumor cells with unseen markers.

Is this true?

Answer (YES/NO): NO